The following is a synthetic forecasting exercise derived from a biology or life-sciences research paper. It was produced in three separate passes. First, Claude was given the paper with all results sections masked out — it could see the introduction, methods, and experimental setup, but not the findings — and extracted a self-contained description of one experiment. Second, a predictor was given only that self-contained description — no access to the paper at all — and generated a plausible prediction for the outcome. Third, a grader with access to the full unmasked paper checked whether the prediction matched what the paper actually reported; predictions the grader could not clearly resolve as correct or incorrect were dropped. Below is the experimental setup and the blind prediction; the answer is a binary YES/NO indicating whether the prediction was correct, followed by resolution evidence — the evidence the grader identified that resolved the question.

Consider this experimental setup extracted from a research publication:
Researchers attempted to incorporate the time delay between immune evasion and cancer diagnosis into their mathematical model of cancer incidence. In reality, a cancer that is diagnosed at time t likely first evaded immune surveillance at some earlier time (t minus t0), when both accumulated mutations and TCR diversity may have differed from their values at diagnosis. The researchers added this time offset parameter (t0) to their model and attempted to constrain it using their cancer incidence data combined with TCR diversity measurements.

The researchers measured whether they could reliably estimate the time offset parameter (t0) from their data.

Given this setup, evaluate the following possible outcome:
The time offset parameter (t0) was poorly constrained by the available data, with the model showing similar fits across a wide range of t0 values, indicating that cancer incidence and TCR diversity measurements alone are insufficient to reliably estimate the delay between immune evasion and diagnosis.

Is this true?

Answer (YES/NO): YES